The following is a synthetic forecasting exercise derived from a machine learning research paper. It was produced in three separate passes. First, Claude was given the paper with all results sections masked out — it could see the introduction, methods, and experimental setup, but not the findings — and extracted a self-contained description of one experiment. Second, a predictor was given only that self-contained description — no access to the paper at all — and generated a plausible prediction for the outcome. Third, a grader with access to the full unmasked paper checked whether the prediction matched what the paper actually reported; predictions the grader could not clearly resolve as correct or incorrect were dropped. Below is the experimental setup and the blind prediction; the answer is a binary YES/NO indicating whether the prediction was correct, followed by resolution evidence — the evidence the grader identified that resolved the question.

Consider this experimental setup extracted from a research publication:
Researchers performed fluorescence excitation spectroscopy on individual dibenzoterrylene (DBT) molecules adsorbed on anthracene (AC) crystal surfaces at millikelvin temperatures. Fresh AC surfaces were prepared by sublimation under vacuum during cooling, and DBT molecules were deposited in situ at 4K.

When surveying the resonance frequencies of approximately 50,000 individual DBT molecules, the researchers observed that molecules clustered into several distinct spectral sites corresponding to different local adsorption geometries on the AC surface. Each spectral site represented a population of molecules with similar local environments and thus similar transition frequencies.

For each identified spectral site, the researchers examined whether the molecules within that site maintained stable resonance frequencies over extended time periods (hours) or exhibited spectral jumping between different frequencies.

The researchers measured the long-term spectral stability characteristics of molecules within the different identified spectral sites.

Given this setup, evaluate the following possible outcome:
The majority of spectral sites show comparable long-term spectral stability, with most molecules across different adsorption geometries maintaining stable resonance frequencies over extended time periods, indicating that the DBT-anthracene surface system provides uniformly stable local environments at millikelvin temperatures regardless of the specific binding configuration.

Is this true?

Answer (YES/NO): NO